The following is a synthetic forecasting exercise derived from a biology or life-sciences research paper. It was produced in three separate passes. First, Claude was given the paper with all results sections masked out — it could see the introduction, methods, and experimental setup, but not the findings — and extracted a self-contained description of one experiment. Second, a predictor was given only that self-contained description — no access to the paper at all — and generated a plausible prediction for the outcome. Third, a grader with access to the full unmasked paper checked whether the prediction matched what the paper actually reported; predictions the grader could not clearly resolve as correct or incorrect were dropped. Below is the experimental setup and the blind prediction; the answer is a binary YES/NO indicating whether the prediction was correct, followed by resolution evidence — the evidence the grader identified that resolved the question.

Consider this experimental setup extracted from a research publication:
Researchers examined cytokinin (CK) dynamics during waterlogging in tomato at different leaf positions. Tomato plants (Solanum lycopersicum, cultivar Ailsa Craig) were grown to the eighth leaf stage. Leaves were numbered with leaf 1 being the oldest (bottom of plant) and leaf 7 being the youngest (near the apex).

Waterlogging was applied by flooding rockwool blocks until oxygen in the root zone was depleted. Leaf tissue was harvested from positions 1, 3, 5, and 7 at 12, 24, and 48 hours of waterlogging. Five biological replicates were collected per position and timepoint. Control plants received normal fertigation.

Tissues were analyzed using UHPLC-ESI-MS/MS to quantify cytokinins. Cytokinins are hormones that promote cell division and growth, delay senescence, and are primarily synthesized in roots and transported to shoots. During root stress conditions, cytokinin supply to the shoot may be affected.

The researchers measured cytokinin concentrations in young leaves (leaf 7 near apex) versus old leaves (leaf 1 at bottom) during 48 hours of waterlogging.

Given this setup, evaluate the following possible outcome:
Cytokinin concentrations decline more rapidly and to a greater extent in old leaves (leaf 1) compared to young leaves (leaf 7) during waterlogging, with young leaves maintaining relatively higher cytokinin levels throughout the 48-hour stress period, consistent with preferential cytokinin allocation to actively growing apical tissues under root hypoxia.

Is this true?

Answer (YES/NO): NO